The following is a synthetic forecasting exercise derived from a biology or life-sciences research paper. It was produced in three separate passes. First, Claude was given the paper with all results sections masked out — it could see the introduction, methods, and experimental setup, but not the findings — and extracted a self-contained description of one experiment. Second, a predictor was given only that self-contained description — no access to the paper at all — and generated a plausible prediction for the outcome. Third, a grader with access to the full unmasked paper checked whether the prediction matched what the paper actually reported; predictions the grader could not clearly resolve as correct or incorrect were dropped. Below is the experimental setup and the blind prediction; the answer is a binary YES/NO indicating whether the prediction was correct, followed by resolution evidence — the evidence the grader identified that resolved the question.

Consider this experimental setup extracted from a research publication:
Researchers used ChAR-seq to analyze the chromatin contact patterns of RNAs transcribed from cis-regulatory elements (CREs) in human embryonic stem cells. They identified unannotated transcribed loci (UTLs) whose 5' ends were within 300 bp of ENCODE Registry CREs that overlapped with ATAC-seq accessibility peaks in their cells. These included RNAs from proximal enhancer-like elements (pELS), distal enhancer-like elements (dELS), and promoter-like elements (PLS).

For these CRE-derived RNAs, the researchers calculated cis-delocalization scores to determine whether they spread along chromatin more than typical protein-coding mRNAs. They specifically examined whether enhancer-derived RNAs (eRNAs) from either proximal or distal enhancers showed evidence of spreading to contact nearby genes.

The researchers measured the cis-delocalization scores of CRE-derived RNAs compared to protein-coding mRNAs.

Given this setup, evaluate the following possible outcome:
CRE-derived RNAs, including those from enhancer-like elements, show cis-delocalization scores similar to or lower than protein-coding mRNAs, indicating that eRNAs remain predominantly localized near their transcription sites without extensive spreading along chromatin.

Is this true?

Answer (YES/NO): YES